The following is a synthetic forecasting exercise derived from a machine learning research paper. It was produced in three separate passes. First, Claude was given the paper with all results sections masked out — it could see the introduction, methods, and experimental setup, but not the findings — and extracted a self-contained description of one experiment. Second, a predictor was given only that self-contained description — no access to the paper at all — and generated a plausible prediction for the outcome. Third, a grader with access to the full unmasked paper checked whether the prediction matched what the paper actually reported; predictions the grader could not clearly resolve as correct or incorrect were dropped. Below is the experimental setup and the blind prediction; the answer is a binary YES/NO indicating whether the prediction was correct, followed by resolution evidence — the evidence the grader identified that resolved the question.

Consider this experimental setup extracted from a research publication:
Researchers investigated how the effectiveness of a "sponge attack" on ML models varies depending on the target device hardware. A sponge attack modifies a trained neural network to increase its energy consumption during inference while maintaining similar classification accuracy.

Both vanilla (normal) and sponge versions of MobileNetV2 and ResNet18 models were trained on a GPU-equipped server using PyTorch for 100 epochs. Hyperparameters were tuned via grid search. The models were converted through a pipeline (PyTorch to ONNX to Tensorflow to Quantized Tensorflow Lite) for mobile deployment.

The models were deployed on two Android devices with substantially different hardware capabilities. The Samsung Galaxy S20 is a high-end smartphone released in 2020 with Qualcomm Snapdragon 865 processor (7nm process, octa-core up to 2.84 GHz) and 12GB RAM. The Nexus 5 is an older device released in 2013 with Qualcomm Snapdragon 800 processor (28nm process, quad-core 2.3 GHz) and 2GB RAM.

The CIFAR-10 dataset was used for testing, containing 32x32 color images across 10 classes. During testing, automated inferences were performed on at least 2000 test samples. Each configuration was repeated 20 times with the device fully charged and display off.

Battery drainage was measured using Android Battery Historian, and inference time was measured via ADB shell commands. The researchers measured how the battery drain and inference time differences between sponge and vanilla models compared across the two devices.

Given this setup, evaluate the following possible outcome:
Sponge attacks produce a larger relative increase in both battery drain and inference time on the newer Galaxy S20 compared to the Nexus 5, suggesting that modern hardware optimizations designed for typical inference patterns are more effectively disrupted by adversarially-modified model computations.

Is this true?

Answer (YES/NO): NO